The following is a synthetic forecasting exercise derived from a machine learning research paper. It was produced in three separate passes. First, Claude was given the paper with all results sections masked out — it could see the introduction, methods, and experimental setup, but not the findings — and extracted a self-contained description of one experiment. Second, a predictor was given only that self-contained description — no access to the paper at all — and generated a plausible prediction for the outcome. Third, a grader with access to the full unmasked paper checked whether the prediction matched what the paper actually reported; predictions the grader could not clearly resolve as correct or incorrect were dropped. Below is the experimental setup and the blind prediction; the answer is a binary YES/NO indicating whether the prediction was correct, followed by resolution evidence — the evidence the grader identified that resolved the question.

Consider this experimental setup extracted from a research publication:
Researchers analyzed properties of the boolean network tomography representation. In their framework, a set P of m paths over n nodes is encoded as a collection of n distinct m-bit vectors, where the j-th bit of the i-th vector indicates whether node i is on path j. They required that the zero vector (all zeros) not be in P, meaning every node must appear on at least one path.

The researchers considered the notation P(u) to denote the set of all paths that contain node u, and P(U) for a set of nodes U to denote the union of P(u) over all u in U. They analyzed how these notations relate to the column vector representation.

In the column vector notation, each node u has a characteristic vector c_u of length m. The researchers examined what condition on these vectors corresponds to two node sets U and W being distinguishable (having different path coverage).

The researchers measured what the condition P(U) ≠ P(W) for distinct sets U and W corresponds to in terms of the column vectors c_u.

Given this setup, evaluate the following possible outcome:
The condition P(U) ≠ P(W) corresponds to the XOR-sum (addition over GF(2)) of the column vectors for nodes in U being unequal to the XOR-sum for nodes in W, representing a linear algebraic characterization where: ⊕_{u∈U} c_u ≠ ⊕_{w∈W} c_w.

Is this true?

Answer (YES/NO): NO